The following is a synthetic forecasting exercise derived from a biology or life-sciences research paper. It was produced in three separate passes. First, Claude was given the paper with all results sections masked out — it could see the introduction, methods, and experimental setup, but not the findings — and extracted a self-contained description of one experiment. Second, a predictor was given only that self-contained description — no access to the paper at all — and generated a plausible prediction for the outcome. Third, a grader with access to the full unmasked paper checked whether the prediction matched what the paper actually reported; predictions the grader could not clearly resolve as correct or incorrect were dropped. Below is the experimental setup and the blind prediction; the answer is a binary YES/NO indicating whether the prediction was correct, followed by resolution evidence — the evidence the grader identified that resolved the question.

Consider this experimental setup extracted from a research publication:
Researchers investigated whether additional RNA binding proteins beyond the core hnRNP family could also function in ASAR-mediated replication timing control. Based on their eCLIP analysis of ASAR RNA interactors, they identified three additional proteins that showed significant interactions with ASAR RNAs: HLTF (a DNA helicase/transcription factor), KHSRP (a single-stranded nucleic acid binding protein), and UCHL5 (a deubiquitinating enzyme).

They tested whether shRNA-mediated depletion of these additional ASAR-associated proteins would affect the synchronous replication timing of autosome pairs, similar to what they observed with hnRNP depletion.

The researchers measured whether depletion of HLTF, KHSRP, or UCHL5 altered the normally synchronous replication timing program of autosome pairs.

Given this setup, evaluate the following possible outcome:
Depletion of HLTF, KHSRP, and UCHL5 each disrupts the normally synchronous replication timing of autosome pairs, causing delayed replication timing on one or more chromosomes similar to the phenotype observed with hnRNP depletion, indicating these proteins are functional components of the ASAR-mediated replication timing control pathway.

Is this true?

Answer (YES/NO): YES